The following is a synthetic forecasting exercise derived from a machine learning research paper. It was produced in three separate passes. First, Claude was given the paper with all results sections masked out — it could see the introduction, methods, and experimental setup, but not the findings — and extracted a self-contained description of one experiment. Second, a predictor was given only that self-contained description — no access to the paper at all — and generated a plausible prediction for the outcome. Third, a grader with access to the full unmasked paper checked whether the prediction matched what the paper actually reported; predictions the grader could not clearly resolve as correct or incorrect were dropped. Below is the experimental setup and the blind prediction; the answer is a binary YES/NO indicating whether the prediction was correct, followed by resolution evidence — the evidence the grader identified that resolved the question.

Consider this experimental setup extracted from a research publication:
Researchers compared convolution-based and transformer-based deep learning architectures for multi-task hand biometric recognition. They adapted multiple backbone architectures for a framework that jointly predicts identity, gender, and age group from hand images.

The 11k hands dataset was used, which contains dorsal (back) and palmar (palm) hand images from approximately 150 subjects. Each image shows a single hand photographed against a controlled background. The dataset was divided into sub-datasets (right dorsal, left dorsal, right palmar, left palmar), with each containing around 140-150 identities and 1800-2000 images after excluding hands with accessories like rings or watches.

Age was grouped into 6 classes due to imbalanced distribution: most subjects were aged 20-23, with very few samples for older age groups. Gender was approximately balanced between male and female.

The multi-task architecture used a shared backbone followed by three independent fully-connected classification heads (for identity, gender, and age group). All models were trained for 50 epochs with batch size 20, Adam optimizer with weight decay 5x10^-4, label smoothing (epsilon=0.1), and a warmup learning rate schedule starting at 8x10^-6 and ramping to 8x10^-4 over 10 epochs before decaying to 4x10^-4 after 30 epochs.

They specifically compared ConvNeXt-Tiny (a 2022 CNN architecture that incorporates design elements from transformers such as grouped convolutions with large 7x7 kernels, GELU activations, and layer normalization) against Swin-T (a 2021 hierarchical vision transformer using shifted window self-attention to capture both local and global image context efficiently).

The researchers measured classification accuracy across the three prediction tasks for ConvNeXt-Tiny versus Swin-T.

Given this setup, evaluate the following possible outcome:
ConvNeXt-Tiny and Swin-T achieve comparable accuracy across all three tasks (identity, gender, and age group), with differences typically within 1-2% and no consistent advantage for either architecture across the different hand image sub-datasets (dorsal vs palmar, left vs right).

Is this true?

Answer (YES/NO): YES